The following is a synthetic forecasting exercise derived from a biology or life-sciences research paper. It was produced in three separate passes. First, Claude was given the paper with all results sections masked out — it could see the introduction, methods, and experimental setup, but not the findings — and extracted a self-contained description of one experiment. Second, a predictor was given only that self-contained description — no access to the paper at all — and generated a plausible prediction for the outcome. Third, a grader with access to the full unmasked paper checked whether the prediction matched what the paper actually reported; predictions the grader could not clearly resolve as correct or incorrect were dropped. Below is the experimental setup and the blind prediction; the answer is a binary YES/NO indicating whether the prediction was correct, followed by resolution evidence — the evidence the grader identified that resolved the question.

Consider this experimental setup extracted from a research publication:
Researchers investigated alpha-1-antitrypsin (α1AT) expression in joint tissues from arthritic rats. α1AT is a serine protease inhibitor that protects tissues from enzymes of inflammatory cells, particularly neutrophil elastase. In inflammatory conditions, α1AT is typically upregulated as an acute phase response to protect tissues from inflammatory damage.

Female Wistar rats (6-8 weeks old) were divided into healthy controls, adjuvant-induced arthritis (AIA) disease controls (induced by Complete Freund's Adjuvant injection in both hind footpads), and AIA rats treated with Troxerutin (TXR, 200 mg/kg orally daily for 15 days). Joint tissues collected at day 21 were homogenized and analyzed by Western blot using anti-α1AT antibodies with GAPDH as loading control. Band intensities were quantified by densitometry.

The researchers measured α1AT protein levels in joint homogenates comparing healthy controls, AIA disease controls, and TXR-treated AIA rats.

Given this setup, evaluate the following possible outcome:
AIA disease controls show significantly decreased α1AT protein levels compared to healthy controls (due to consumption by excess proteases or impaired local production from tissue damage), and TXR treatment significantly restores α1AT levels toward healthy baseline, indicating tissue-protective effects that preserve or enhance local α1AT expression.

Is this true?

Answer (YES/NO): NO